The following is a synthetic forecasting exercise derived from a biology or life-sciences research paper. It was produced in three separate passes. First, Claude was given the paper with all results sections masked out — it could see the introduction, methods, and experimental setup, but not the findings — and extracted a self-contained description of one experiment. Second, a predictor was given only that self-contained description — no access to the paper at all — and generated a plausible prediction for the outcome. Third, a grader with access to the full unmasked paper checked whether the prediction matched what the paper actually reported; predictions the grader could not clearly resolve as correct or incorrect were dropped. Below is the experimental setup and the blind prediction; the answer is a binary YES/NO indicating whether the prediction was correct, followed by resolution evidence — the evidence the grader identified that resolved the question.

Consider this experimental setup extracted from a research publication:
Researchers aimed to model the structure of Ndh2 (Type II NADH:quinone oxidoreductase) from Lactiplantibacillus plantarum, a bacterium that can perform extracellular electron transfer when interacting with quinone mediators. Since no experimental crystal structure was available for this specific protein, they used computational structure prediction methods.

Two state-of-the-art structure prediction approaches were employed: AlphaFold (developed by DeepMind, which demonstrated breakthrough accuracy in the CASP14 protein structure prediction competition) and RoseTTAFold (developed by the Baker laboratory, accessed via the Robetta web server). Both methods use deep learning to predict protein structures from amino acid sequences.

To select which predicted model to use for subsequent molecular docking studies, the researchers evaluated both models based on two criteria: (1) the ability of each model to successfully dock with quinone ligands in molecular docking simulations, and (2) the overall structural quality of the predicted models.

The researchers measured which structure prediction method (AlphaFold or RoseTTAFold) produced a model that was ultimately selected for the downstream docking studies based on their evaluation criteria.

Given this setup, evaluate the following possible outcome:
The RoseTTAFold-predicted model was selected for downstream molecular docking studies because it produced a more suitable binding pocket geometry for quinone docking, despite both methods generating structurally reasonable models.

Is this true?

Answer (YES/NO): NO